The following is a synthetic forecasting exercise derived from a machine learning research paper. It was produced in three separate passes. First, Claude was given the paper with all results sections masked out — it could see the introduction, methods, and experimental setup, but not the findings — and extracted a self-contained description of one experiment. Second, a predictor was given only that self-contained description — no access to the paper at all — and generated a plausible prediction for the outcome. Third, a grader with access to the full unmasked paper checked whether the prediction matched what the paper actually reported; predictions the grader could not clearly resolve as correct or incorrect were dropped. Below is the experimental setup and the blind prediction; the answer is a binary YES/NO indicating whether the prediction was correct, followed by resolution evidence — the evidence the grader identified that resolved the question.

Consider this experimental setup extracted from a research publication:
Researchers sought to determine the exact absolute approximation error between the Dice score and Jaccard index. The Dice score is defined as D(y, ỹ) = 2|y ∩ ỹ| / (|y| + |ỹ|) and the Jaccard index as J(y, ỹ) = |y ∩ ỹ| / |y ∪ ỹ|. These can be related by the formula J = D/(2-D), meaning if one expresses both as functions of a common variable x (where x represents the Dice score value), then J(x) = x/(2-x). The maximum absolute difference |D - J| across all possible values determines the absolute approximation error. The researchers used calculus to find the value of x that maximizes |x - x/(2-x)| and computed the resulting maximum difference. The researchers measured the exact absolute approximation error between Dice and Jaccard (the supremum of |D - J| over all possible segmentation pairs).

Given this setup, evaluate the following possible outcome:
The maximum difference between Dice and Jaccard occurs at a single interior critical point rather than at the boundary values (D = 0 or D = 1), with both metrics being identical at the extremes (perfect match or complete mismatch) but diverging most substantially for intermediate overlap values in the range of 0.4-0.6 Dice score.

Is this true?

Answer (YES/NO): YES